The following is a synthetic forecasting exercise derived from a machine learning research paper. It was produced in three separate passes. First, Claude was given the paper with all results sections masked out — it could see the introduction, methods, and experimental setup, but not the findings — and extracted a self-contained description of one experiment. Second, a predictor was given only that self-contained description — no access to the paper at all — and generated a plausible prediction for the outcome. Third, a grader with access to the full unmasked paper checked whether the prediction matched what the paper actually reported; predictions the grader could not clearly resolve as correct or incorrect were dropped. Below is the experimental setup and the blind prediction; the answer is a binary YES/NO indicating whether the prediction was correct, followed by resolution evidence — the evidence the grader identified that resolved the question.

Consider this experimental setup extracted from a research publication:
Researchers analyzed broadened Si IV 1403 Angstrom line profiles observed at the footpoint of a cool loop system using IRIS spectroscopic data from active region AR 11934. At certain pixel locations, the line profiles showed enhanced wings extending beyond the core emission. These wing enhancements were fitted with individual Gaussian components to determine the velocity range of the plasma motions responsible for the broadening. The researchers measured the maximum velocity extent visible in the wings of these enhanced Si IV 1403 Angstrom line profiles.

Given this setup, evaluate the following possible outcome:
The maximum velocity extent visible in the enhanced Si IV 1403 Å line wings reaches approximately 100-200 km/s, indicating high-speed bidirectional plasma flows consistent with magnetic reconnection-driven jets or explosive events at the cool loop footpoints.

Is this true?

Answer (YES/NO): YES